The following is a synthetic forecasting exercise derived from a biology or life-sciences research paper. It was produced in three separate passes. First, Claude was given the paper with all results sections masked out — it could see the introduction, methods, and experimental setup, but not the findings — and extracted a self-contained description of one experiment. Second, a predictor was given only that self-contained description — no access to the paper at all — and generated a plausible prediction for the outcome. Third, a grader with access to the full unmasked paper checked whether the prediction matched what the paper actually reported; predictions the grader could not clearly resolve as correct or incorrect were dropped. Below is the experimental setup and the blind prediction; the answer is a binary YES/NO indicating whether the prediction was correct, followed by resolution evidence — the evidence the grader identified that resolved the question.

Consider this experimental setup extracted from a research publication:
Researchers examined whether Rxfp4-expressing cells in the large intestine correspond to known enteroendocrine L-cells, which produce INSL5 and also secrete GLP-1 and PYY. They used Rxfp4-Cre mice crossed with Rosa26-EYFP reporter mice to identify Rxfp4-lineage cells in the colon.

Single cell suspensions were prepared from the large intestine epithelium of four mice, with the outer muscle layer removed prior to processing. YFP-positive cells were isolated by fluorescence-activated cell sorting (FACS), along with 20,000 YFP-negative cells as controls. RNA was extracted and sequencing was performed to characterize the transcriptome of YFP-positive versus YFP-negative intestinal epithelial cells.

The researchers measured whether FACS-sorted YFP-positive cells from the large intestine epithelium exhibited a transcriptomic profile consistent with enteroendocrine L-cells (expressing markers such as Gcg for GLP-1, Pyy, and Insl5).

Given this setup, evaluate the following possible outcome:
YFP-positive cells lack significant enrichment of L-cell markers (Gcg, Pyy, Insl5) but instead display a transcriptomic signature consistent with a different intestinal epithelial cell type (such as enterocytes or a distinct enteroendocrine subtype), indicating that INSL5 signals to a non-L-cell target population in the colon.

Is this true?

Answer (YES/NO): YES